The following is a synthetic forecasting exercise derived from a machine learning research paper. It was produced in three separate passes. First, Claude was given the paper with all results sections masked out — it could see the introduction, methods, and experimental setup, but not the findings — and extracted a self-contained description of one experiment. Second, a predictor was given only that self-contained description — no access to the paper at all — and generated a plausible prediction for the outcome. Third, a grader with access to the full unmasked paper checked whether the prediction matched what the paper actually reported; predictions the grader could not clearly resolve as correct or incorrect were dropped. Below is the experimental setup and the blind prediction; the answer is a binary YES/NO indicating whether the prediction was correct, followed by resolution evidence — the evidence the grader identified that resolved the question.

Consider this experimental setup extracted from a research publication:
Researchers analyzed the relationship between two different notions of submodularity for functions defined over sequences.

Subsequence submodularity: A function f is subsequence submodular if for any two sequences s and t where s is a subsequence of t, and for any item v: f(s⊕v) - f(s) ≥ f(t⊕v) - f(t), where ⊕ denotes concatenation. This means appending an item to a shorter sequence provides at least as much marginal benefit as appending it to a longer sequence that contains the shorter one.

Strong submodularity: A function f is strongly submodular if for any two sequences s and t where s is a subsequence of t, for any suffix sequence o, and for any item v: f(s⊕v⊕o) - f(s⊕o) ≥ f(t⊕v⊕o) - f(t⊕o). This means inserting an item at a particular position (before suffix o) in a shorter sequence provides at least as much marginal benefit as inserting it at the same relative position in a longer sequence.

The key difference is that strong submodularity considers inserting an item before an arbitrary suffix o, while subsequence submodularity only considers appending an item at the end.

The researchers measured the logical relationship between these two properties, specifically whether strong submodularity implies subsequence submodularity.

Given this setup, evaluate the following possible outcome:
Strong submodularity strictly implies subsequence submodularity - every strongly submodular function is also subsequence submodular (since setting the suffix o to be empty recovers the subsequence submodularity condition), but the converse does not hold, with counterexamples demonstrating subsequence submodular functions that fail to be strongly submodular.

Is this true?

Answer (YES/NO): YES